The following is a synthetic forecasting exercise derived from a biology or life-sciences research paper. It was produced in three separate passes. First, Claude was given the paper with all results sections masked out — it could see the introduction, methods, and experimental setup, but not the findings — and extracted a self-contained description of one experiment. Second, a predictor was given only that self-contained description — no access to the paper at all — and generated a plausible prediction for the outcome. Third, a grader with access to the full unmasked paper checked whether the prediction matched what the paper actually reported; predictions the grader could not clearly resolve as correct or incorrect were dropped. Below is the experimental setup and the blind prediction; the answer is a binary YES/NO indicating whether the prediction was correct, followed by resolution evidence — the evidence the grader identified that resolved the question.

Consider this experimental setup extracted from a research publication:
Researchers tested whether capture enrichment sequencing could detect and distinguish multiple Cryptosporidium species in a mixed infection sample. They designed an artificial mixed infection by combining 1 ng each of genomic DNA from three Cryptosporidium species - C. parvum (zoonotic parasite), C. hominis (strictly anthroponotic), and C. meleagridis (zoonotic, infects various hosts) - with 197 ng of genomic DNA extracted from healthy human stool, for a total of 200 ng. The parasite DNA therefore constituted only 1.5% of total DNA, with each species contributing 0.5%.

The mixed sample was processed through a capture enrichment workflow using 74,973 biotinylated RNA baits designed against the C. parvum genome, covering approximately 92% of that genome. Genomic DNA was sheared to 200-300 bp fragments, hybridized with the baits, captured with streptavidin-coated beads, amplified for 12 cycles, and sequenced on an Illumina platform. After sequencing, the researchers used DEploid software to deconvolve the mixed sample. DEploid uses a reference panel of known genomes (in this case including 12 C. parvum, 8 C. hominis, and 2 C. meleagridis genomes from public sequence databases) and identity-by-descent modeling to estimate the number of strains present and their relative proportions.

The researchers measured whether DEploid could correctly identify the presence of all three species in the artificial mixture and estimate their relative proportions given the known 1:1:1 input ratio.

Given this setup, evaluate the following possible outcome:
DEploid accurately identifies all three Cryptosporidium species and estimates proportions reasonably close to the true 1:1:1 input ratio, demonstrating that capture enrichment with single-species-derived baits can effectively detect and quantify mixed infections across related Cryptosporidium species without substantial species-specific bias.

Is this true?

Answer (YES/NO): NO